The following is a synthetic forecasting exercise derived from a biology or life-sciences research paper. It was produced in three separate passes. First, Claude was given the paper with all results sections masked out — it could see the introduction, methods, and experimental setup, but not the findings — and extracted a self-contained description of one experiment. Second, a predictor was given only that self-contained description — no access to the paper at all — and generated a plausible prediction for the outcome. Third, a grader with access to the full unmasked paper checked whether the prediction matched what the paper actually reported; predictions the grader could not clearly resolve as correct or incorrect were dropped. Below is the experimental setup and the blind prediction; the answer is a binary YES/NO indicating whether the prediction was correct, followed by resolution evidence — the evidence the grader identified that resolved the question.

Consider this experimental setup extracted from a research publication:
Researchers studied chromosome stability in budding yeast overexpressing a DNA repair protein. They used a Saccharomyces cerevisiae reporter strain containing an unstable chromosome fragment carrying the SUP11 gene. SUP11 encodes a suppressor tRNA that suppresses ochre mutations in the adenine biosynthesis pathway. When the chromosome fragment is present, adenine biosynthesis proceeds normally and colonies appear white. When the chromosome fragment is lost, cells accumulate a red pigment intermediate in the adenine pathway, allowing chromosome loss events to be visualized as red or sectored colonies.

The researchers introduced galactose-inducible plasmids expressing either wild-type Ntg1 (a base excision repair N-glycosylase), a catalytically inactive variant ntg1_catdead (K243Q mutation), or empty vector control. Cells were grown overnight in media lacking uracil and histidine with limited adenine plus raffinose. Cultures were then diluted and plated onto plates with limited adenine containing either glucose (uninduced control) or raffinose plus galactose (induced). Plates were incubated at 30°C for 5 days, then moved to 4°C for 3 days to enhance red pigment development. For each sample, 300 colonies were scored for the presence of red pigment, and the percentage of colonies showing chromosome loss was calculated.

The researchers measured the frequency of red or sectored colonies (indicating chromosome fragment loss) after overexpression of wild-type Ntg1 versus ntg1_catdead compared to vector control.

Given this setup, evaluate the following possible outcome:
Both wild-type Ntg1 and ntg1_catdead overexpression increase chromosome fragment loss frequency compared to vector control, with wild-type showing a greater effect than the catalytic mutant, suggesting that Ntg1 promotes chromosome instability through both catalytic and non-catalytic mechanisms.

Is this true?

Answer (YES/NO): NO